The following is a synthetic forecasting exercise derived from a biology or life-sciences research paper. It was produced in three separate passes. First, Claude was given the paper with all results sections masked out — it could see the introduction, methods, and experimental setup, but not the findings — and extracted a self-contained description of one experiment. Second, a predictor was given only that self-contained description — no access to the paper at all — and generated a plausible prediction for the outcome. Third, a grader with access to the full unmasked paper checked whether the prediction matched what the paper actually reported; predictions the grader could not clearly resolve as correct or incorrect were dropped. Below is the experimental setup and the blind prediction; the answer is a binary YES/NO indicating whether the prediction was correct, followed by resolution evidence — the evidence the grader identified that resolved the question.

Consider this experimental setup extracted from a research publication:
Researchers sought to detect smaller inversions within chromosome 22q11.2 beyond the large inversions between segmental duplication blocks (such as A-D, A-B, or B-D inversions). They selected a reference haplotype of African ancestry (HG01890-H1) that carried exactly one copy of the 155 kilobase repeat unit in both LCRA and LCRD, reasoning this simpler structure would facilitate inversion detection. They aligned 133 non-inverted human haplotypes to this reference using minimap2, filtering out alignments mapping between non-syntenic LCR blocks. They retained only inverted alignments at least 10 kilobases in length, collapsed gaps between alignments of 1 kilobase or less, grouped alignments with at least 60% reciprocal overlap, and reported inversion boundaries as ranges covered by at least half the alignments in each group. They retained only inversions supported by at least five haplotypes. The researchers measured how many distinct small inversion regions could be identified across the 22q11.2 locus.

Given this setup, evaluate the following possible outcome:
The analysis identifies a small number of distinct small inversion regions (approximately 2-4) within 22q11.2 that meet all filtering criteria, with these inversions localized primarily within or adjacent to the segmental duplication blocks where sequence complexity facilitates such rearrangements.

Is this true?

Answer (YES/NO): NO